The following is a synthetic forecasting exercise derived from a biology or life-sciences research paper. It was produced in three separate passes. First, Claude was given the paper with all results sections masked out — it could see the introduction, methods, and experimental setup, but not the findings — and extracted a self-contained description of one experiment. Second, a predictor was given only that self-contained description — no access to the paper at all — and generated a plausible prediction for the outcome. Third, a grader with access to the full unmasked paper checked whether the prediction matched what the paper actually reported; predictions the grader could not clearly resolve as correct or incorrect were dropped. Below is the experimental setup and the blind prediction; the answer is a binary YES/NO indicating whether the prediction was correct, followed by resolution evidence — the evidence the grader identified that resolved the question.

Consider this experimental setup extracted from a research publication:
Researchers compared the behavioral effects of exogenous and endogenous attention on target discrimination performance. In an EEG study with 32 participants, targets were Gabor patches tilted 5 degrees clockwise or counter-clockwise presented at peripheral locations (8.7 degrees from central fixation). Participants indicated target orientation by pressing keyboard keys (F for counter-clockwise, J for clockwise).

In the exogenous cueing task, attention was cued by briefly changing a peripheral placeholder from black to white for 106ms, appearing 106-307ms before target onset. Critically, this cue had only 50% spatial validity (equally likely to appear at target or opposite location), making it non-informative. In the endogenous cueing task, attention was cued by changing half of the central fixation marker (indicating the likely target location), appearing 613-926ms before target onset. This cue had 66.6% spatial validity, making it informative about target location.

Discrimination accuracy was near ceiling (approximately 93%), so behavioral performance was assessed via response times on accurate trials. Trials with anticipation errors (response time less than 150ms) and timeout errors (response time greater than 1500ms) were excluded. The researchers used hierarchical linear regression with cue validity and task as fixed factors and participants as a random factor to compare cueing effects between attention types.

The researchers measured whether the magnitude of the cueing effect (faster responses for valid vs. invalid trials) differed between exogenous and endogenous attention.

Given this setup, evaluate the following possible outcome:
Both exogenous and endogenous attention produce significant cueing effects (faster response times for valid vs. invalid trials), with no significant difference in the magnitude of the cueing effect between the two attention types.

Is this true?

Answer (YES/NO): YES